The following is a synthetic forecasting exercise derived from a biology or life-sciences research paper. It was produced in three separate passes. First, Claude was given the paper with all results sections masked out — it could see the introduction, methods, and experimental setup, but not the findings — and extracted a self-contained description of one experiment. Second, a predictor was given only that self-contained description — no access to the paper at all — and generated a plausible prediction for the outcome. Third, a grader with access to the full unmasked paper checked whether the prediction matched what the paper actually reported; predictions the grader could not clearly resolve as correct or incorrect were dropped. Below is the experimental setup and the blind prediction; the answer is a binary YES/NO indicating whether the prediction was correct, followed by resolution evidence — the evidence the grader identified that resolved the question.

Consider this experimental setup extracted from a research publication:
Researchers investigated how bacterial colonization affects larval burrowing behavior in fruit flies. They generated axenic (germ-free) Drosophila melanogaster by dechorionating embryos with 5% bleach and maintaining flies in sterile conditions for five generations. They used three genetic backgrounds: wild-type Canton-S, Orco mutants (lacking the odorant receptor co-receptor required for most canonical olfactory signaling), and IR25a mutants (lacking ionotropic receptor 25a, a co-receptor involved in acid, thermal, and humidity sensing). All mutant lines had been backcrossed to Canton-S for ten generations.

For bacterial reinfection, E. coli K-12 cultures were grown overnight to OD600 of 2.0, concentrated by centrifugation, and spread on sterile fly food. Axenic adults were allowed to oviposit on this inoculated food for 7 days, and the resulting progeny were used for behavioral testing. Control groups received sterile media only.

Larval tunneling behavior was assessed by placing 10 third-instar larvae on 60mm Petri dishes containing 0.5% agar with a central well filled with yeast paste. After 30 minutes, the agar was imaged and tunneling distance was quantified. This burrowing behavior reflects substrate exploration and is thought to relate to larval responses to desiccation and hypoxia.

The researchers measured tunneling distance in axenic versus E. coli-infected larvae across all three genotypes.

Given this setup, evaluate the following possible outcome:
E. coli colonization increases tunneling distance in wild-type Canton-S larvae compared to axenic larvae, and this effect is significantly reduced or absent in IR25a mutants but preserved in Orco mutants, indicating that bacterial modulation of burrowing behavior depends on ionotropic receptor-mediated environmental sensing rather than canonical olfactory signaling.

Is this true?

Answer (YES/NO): NO